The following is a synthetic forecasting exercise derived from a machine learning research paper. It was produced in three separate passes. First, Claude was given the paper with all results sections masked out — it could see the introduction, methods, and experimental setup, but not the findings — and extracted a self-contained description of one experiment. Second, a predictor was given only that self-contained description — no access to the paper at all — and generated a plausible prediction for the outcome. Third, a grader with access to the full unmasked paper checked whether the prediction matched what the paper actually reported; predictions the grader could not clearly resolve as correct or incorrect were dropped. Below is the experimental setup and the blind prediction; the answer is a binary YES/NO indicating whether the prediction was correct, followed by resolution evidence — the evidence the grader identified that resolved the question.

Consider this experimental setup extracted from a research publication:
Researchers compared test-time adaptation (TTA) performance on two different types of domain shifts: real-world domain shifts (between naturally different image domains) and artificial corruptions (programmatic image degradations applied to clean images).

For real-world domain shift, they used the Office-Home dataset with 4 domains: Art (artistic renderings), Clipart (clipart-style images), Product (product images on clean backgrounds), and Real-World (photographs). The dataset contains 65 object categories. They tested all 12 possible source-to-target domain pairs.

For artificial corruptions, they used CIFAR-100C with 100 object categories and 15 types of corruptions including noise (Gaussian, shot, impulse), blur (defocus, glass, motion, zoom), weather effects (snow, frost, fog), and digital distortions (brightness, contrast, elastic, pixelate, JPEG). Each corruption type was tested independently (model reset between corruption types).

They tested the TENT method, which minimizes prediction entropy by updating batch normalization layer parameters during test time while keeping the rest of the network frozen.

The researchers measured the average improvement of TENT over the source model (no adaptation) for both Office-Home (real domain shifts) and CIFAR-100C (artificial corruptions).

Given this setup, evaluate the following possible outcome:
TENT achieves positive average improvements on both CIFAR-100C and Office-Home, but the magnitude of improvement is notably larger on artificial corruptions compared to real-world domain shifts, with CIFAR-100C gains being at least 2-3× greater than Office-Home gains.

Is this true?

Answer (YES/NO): NO